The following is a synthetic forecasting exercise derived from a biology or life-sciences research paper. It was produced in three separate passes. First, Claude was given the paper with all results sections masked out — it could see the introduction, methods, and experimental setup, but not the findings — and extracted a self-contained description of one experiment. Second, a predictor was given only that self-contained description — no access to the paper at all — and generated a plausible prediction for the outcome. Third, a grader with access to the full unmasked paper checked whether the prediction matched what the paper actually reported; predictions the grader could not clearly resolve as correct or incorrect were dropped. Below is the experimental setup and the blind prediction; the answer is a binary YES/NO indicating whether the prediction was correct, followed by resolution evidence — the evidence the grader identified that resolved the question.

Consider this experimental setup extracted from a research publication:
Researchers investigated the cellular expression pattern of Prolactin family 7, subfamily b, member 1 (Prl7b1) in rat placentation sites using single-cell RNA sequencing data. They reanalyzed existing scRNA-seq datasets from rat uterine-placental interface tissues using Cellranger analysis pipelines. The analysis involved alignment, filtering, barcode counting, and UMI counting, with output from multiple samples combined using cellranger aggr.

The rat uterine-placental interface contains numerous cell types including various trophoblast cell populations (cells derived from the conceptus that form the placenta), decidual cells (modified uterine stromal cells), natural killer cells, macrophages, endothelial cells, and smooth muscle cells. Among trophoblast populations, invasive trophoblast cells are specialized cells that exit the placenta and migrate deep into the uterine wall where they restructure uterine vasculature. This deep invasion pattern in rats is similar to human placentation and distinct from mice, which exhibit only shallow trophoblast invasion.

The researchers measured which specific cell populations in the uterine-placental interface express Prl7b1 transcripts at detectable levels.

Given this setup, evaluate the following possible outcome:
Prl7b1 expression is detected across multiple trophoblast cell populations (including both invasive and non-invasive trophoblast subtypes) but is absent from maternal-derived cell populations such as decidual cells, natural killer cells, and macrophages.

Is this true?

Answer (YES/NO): NO